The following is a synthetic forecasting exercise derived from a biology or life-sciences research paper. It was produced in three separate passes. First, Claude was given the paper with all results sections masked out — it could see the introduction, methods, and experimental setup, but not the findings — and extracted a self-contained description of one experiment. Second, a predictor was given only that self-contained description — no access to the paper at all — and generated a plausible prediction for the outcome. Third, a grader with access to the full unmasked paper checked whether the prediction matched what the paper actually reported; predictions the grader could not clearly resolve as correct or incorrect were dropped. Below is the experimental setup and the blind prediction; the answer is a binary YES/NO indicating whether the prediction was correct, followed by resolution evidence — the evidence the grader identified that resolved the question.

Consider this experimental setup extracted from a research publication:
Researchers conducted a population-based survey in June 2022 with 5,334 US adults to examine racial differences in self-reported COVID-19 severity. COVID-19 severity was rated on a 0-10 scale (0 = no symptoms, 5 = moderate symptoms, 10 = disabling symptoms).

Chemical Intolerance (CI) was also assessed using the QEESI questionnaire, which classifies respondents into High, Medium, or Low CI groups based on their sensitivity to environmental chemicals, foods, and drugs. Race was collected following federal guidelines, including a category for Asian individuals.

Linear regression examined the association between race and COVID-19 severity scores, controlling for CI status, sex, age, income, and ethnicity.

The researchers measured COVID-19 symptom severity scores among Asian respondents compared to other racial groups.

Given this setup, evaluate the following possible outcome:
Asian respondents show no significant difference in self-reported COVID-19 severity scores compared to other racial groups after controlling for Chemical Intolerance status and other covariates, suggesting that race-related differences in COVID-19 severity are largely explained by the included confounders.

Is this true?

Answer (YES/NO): NO